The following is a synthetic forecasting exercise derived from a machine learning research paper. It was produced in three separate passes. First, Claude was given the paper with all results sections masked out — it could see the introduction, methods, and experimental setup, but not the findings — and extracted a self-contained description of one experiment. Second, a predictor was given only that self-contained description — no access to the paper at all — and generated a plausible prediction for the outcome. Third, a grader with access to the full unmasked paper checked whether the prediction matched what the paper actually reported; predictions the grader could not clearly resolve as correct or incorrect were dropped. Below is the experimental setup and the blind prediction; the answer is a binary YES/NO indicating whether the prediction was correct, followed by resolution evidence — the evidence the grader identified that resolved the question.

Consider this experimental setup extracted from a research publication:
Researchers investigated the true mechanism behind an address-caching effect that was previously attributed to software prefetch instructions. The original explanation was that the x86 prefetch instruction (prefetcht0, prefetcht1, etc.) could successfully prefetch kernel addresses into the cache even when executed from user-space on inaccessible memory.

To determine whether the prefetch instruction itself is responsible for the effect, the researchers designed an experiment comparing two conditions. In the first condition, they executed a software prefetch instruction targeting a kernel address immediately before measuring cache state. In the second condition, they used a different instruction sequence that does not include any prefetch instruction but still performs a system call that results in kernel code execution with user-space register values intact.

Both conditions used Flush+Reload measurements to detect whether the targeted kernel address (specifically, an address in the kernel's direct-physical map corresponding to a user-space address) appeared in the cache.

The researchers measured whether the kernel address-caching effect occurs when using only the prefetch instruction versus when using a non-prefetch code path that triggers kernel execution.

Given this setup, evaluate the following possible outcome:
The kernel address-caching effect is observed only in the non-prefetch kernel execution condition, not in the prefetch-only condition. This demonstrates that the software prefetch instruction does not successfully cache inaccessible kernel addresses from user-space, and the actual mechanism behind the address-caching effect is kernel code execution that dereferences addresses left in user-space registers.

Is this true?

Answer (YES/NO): YES